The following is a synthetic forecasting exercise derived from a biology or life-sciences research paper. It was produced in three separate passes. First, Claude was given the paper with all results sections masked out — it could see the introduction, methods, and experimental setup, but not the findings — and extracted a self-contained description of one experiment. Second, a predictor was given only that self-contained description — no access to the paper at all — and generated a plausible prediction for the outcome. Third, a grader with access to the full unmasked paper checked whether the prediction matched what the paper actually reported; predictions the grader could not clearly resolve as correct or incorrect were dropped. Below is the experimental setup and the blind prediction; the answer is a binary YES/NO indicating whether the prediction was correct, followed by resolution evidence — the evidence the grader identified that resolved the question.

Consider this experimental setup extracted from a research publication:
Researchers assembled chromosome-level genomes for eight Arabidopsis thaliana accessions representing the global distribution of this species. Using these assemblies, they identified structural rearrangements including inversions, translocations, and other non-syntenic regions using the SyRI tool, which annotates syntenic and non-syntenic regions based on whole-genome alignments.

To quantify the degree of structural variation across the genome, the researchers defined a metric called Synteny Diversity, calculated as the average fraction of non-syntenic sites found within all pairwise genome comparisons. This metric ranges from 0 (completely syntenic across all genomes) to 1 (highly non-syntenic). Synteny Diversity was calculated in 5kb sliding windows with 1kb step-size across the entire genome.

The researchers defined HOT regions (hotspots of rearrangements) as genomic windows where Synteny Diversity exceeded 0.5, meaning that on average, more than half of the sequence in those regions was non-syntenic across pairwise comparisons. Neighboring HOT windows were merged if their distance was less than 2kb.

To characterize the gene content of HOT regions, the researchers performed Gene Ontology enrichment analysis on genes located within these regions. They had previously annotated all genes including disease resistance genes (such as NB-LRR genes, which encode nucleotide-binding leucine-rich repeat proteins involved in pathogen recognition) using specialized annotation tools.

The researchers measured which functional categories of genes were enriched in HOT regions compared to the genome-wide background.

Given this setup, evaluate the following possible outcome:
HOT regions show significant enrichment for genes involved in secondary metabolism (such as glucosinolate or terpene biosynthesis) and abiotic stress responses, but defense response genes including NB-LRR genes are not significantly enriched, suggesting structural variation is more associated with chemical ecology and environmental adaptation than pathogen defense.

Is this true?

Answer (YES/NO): NO